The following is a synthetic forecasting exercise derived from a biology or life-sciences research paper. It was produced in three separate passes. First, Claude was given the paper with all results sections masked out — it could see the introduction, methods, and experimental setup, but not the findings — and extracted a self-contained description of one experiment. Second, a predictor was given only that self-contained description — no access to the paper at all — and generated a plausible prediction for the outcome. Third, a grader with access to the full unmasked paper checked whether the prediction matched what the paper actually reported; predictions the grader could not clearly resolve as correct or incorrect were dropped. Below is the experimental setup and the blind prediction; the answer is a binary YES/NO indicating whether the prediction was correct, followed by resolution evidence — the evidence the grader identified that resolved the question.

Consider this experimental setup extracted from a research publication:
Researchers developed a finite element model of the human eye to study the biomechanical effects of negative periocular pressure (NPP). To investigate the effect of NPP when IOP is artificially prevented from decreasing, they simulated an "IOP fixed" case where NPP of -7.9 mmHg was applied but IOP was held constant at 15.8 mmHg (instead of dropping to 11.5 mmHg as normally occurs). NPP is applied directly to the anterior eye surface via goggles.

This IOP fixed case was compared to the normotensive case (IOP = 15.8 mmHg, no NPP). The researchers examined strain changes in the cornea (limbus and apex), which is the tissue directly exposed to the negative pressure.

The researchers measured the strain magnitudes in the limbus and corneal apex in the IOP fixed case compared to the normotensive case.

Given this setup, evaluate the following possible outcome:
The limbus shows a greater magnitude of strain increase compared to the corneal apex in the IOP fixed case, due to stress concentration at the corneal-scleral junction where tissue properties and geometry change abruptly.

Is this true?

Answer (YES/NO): NO